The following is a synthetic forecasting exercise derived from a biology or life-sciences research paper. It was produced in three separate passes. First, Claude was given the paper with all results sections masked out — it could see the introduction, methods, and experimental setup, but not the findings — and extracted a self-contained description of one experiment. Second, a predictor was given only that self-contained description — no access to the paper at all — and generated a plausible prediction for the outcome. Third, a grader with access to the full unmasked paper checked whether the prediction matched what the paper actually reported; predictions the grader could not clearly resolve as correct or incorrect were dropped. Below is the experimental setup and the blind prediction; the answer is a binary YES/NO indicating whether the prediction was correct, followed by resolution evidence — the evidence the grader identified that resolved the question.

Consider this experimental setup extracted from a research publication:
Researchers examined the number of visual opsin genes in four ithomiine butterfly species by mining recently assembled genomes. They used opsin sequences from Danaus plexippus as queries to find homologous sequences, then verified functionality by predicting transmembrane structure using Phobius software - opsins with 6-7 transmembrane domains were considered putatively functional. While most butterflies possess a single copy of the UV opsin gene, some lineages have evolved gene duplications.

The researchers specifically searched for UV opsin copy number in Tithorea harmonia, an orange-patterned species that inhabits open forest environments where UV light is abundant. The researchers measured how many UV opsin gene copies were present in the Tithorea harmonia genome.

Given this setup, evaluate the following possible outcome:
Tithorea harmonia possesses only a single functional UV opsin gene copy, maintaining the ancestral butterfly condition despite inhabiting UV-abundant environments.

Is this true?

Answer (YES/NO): NO